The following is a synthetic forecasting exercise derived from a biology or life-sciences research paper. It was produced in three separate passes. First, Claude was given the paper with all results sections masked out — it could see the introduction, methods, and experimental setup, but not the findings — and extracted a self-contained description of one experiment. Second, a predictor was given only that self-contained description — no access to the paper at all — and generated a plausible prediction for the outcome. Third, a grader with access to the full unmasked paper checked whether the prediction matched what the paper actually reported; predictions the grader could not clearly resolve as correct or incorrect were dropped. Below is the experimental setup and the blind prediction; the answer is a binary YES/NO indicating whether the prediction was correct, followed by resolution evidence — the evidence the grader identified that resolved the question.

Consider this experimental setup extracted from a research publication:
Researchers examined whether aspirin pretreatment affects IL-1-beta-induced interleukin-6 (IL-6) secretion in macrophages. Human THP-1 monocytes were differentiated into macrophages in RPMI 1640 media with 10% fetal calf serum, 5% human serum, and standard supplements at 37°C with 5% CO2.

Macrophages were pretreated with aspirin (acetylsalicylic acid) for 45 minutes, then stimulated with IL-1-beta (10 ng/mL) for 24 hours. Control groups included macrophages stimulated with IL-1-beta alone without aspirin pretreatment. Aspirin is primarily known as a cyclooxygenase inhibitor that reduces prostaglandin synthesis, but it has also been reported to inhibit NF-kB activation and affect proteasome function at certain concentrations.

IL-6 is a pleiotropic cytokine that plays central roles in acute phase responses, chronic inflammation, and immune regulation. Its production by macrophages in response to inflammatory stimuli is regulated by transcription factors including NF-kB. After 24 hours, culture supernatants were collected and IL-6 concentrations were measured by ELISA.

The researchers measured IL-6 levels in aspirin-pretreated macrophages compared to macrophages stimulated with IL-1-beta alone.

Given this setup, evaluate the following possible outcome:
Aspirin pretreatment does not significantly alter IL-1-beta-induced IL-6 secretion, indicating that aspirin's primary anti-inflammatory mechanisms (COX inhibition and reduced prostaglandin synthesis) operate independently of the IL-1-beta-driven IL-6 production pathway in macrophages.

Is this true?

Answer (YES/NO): NO